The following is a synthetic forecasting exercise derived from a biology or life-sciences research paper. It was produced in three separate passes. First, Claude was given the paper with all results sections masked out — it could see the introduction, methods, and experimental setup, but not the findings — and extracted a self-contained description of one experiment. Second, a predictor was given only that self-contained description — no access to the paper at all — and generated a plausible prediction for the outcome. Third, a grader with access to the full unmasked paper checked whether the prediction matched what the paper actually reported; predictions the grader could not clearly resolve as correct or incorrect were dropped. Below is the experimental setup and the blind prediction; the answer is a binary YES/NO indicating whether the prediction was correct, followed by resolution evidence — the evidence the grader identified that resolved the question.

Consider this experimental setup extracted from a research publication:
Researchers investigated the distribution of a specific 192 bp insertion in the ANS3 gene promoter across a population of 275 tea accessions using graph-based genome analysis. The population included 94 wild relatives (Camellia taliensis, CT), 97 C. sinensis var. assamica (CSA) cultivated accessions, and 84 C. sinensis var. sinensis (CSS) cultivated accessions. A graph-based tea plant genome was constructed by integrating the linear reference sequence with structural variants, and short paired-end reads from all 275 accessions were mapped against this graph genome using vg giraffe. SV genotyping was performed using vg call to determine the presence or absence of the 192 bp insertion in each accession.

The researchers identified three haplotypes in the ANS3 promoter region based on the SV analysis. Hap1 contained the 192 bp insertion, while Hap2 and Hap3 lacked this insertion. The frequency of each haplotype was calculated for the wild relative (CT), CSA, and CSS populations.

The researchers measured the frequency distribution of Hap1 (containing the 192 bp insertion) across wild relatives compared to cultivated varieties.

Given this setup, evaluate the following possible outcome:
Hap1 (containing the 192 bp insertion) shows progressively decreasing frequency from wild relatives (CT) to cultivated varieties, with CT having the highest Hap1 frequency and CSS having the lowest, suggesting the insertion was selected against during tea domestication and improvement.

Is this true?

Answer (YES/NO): NO